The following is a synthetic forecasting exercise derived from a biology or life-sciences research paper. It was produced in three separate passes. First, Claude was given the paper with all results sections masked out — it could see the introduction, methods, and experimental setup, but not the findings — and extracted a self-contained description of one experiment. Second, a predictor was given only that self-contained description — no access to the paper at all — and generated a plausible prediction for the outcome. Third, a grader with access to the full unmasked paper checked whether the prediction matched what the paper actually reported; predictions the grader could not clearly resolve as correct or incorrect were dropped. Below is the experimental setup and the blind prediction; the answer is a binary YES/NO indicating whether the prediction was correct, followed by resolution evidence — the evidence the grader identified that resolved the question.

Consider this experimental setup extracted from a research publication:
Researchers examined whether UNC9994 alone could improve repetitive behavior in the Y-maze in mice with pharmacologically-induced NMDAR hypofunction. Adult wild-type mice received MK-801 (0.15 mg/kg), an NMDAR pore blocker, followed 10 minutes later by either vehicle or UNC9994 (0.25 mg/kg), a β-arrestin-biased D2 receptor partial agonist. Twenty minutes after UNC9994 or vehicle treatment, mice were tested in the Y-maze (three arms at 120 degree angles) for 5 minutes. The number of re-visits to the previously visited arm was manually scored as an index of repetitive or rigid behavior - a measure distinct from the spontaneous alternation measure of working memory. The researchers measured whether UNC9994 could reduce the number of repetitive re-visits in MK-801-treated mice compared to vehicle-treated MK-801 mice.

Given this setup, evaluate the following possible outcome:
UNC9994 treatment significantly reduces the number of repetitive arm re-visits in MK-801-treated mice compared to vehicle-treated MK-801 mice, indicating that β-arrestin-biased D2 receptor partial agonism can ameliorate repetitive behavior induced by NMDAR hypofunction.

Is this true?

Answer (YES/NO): NO